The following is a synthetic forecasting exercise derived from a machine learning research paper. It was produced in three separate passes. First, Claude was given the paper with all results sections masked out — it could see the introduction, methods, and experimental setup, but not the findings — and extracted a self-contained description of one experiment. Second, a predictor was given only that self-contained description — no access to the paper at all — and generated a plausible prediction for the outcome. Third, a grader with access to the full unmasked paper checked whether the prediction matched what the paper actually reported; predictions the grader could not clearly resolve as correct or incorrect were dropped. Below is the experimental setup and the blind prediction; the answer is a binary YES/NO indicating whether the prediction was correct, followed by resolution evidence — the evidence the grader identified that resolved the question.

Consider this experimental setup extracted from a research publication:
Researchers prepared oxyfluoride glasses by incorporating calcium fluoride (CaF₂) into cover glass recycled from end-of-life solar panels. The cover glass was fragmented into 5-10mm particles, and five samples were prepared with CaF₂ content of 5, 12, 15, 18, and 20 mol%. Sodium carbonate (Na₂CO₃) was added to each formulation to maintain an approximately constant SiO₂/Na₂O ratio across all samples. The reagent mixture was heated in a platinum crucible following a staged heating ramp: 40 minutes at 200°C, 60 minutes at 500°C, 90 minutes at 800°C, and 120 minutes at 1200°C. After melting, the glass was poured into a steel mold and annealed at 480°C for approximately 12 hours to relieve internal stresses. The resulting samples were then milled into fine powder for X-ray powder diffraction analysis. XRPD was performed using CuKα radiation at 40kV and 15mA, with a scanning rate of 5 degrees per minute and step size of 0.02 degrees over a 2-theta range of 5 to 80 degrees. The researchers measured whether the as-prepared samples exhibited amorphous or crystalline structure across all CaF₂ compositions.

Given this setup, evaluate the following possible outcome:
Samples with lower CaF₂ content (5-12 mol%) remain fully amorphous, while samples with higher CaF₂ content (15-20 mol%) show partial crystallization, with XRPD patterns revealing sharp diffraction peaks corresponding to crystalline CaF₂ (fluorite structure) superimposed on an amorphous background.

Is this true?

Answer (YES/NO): NO